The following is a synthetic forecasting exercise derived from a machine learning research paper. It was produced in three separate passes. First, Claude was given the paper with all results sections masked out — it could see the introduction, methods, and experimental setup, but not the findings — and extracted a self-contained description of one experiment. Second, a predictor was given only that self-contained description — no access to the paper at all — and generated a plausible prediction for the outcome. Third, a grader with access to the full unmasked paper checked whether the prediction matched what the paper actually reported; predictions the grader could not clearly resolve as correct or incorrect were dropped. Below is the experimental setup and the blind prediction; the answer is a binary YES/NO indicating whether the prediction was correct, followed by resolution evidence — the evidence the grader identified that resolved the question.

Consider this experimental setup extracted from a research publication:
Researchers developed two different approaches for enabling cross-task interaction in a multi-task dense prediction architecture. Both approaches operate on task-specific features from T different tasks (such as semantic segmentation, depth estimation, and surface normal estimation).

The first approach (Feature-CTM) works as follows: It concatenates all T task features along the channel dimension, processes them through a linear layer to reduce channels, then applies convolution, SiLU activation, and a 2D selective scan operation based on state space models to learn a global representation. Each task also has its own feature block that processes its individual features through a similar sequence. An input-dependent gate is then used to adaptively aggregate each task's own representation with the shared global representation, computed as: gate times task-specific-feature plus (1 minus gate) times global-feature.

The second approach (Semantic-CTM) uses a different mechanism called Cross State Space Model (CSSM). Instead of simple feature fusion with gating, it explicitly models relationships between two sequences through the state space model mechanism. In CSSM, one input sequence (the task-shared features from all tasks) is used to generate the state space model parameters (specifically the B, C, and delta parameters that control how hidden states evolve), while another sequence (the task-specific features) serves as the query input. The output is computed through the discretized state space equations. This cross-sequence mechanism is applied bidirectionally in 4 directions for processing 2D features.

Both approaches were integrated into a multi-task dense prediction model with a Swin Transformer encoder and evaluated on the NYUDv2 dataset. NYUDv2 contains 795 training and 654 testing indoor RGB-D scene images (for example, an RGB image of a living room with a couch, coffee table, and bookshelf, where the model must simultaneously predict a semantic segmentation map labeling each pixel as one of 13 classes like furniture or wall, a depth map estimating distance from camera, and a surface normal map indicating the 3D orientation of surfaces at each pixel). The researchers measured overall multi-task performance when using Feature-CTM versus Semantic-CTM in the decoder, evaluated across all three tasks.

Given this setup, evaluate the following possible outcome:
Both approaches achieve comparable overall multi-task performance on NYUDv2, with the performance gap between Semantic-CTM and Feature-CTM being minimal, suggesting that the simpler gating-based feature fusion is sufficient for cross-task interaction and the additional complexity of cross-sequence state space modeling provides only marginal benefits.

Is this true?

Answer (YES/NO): NO